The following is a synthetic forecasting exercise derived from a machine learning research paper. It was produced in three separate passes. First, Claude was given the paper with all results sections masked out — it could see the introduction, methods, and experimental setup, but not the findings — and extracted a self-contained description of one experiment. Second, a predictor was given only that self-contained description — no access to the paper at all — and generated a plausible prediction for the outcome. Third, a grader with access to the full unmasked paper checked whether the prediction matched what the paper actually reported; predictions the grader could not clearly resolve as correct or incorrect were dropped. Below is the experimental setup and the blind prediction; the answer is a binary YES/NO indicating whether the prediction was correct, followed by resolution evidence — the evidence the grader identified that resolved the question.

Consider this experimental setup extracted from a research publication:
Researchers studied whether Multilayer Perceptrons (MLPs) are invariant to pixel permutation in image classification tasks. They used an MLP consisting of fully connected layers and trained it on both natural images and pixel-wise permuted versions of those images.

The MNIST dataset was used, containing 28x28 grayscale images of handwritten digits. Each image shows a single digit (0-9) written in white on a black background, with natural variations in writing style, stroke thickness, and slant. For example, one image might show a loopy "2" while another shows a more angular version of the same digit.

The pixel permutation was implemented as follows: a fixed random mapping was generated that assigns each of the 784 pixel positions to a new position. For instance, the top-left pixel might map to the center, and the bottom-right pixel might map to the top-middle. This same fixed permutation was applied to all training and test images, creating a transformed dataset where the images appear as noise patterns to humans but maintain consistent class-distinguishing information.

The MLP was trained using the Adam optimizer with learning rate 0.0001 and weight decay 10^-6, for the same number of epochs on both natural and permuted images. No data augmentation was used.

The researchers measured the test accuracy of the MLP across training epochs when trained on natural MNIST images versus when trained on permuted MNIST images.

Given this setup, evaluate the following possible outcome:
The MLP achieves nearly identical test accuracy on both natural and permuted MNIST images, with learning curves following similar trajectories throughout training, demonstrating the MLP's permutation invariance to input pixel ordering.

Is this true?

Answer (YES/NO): YES